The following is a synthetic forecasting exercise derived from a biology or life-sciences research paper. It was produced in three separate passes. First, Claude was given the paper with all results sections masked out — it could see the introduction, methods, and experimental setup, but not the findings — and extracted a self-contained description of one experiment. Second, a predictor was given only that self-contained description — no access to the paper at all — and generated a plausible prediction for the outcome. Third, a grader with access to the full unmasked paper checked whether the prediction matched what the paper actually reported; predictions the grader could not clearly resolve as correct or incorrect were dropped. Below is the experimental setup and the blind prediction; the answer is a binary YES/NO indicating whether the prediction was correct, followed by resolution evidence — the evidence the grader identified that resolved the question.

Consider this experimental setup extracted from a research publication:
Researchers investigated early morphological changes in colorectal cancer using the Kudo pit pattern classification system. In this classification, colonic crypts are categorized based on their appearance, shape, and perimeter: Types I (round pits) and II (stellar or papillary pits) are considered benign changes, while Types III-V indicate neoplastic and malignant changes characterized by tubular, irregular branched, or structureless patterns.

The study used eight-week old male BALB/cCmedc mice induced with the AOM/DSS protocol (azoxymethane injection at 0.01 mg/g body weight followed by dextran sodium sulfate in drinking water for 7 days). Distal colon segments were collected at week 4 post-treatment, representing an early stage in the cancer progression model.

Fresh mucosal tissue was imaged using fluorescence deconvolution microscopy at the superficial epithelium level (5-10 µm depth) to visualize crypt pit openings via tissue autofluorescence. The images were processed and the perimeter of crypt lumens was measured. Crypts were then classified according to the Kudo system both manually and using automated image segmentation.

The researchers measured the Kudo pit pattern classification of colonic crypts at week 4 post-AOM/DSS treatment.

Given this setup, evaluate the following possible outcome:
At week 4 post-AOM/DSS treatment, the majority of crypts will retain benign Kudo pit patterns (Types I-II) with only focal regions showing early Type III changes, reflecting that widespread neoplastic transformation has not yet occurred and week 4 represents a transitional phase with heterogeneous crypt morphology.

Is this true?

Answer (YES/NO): NO